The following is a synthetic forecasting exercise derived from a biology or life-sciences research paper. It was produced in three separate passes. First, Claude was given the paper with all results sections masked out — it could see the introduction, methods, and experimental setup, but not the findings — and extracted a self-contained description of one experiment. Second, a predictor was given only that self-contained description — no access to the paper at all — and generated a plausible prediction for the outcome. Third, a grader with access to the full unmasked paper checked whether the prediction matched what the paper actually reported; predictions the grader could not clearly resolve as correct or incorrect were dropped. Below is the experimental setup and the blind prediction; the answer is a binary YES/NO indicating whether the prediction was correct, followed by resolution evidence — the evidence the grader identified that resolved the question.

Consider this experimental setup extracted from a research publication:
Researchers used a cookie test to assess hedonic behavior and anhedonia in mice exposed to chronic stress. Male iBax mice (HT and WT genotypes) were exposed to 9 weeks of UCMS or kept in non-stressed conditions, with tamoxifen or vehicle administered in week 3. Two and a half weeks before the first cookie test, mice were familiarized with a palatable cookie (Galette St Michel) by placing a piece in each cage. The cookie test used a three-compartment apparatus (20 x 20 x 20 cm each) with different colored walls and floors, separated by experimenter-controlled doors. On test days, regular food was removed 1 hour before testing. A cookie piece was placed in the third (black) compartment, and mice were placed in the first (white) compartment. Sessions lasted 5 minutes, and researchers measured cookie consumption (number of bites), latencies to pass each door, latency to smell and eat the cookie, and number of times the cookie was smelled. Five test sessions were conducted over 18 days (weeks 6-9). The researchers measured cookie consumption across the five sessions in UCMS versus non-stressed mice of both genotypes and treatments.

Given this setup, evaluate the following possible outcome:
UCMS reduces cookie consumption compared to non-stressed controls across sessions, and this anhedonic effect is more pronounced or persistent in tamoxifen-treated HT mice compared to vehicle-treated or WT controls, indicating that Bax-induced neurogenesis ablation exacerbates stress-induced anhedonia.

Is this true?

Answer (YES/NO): NO